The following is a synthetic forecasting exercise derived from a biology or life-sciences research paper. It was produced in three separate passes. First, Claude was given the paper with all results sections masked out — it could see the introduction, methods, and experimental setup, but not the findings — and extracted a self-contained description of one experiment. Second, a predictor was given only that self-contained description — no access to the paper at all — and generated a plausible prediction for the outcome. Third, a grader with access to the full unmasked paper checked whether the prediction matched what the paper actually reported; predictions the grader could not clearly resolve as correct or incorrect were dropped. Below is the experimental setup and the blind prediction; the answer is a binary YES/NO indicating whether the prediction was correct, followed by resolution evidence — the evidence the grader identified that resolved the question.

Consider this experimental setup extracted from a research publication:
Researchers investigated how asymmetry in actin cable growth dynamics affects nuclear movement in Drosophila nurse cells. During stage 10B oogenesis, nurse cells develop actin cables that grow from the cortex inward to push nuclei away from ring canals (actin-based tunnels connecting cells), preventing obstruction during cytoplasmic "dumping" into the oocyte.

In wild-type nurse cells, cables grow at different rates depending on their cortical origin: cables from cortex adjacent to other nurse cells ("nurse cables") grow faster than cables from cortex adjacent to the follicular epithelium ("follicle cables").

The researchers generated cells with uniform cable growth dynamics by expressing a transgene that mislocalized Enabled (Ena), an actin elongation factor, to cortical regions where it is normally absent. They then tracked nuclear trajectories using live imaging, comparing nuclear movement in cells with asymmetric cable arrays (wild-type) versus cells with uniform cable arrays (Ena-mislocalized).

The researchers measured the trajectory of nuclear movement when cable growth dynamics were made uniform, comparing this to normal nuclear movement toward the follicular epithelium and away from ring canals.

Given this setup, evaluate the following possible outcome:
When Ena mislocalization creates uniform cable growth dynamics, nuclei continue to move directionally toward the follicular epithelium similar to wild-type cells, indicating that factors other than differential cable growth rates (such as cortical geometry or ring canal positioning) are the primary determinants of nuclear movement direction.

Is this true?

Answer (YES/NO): NO